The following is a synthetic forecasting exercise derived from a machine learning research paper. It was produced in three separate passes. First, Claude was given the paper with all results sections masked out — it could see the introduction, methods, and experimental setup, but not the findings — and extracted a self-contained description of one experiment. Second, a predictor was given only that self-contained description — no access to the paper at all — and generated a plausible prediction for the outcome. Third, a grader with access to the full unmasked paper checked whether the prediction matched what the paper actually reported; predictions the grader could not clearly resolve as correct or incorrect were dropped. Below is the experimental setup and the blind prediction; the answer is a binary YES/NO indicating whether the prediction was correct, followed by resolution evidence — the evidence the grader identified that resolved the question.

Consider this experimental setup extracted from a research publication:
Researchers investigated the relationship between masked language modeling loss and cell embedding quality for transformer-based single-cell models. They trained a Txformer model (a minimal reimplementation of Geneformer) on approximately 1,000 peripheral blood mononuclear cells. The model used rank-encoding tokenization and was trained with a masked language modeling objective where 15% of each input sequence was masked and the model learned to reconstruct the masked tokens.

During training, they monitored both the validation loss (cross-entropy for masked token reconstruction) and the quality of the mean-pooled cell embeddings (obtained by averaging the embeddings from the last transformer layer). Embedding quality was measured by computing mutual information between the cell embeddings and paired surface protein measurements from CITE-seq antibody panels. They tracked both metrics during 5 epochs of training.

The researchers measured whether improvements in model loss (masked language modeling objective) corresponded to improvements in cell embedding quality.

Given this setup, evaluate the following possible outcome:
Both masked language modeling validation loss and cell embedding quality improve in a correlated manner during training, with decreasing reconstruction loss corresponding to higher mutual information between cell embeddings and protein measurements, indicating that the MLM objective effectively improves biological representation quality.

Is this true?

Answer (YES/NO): NO